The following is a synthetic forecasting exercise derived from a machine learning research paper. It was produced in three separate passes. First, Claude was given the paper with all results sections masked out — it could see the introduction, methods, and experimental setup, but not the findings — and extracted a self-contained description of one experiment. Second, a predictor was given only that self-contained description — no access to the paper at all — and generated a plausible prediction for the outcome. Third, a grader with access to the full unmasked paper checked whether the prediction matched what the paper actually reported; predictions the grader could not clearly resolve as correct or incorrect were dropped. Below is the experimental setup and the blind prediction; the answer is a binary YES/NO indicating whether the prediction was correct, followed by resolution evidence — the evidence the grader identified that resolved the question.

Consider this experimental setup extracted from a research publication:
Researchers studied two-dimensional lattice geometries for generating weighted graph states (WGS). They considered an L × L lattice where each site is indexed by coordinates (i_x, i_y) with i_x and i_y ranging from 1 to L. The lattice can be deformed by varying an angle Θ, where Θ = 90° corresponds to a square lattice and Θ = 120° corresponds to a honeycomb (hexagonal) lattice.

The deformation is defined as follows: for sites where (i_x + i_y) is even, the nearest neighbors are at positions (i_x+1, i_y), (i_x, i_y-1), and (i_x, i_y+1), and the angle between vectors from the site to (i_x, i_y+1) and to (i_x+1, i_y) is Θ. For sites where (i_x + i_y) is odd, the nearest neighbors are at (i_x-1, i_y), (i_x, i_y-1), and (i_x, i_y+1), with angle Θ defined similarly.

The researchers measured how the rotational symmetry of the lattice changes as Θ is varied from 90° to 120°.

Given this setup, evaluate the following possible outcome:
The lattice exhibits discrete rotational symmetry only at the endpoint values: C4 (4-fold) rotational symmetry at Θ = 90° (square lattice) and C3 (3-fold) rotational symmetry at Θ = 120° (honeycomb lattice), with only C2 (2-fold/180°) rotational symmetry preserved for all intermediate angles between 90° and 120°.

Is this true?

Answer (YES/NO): NO